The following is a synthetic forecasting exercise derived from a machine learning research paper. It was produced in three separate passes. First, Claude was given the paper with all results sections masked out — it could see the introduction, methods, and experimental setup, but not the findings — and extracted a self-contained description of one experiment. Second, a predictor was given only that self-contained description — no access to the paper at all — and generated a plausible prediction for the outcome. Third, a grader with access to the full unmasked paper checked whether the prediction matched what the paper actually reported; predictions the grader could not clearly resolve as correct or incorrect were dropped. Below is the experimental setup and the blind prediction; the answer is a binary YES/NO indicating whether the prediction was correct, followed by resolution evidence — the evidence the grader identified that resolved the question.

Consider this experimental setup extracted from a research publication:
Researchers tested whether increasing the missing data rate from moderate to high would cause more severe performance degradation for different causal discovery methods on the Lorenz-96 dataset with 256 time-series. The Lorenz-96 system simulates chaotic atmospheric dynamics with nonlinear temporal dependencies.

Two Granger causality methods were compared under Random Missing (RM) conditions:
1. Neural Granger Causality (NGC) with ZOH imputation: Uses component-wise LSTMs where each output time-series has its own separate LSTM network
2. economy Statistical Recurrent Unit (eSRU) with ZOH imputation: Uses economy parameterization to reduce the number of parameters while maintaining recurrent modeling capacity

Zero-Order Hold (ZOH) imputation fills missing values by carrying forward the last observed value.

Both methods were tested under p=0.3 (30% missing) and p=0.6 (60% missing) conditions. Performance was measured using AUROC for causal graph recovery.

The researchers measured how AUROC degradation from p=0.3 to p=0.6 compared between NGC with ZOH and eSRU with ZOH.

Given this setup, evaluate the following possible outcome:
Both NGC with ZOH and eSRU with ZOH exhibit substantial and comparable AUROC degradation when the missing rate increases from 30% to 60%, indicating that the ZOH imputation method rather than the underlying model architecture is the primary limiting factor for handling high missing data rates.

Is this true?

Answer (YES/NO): NO